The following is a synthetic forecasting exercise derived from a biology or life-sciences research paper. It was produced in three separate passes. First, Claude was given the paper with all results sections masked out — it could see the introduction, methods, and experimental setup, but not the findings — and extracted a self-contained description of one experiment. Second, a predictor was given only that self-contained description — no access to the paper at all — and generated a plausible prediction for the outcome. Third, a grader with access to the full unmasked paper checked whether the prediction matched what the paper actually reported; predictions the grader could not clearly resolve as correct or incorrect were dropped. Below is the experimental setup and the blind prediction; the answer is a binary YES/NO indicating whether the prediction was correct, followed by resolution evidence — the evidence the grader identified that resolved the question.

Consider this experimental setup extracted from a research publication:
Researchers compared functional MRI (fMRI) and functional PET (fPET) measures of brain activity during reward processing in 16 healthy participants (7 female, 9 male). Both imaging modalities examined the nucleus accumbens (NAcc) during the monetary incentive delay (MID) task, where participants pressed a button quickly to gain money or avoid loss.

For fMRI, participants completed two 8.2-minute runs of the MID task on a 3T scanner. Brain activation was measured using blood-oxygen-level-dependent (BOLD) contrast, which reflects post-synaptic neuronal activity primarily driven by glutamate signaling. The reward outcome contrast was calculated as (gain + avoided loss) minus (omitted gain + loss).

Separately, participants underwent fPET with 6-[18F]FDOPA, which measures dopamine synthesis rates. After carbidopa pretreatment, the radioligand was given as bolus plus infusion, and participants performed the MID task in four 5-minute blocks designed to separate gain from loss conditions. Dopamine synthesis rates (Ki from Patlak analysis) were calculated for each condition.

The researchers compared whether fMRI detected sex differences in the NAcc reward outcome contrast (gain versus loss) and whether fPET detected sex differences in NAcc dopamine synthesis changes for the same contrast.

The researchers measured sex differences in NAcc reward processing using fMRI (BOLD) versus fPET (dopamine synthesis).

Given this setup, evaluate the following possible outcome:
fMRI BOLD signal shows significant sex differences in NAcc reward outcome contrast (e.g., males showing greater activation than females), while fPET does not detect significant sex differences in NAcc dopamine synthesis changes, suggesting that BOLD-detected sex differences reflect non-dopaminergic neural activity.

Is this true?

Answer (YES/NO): NO